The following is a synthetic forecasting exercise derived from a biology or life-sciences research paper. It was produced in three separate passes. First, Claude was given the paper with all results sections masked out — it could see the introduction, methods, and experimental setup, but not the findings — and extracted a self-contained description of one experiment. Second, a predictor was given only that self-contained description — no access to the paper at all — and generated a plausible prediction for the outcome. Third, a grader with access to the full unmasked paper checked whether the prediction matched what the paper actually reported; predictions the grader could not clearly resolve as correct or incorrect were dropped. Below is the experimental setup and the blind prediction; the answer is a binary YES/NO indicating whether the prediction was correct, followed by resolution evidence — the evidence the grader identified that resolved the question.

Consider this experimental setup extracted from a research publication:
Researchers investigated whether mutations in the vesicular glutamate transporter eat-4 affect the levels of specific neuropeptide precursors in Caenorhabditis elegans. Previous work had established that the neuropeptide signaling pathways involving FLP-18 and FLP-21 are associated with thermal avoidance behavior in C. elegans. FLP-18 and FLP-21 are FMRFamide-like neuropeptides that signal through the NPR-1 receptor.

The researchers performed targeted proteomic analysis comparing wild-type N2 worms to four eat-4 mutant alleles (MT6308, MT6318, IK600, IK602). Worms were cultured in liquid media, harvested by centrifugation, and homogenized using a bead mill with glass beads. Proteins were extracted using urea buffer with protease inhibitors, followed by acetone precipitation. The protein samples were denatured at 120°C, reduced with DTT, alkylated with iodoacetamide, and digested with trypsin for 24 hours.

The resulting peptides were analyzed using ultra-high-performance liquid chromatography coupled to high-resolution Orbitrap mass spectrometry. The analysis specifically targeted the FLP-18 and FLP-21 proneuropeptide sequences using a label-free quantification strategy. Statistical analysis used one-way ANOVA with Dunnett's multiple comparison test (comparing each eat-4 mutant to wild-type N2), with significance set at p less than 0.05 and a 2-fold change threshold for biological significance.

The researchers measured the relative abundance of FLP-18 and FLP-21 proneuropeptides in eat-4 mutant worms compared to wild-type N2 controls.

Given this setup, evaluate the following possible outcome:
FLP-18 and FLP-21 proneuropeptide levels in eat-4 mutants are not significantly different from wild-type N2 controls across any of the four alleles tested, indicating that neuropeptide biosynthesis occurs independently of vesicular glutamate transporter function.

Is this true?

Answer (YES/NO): NO